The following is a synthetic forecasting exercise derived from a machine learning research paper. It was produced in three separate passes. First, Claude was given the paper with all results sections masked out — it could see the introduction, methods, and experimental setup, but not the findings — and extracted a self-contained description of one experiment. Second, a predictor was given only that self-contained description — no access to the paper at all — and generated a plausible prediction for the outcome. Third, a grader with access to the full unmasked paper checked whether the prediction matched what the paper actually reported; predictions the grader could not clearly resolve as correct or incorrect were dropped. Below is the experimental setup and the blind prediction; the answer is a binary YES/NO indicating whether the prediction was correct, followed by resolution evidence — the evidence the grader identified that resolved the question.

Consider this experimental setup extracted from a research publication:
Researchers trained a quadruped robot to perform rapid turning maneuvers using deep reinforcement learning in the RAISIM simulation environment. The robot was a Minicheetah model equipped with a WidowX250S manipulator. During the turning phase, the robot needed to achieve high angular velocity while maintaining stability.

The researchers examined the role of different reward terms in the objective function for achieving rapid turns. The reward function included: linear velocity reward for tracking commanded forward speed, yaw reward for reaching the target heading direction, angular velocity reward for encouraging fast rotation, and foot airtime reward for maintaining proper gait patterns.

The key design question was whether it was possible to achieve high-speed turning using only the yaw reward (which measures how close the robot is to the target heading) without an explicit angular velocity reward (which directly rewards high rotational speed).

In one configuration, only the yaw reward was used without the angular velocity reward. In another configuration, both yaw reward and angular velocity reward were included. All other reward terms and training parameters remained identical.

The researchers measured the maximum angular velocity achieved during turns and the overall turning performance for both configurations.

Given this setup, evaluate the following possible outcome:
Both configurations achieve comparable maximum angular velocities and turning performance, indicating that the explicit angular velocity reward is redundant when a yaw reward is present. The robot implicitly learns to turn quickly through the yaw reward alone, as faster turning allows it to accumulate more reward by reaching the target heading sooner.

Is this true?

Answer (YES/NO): NO